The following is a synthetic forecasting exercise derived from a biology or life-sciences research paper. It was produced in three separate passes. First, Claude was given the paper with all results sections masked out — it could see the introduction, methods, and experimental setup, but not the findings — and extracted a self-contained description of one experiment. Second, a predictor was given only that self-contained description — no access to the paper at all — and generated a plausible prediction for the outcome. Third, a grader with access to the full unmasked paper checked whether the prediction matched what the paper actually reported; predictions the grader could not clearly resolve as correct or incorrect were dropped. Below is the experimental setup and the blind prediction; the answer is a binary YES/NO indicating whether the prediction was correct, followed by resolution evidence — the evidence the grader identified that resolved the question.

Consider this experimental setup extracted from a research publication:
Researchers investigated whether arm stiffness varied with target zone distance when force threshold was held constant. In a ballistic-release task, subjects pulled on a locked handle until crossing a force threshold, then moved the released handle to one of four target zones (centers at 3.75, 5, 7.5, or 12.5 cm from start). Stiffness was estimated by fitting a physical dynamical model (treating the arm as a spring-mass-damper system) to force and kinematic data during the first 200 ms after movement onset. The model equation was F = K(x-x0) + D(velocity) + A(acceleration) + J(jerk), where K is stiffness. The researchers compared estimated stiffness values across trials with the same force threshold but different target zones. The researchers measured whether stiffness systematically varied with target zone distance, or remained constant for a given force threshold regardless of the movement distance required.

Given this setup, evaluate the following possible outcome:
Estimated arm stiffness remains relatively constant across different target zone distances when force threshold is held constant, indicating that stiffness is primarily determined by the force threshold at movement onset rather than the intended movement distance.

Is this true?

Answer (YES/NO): NO